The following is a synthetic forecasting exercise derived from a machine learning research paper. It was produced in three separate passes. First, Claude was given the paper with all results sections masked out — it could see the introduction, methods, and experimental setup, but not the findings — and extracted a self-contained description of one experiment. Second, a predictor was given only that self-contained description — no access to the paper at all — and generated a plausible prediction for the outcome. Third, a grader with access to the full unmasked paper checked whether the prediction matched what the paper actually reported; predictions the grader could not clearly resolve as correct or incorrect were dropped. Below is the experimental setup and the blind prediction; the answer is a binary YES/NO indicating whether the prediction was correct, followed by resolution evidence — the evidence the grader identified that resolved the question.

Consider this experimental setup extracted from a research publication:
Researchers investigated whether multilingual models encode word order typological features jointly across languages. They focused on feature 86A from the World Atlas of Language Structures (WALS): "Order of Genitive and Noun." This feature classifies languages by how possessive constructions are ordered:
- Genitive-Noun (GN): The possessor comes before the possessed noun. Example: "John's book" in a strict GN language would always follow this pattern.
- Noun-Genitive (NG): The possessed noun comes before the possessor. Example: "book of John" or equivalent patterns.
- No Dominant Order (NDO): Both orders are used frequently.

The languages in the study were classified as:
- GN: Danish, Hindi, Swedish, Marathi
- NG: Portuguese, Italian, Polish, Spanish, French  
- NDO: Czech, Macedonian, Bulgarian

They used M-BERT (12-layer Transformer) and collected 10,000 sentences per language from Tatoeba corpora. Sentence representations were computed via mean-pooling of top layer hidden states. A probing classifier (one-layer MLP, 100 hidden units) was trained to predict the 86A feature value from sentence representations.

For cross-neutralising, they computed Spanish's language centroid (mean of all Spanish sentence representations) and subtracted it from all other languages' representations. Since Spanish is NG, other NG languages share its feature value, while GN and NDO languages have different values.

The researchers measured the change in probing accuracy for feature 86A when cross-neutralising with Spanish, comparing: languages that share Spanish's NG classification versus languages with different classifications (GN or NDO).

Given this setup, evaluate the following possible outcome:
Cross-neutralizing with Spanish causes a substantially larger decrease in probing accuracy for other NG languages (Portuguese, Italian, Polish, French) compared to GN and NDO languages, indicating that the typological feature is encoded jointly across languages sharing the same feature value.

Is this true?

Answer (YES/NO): YES